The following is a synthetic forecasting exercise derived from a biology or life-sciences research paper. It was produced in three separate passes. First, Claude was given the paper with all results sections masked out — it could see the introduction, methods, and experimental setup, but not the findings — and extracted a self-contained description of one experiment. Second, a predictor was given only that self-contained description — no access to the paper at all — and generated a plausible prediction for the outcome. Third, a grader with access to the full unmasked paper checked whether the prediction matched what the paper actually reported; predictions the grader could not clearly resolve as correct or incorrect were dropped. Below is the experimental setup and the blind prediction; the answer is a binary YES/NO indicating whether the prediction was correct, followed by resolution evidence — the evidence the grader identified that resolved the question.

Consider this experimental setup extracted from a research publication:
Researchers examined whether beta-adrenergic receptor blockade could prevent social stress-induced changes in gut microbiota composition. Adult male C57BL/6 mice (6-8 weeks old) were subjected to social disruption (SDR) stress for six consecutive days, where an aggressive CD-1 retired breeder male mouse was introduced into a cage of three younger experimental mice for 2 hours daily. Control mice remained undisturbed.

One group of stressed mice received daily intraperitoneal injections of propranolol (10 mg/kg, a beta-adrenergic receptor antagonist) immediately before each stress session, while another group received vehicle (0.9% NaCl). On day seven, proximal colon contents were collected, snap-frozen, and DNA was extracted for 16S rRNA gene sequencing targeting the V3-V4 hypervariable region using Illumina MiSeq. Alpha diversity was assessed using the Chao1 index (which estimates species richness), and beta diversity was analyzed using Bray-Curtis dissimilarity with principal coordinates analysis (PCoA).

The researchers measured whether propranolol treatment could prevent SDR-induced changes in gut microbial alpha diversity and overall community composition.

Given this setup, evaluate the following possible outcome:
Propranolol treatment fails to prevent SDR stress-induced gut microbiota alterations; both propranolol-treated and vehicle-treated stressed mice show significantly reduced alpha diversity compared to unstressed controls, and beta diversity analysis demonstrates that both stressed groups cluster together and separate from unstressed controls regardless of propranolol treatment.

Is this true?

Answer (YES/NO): NO